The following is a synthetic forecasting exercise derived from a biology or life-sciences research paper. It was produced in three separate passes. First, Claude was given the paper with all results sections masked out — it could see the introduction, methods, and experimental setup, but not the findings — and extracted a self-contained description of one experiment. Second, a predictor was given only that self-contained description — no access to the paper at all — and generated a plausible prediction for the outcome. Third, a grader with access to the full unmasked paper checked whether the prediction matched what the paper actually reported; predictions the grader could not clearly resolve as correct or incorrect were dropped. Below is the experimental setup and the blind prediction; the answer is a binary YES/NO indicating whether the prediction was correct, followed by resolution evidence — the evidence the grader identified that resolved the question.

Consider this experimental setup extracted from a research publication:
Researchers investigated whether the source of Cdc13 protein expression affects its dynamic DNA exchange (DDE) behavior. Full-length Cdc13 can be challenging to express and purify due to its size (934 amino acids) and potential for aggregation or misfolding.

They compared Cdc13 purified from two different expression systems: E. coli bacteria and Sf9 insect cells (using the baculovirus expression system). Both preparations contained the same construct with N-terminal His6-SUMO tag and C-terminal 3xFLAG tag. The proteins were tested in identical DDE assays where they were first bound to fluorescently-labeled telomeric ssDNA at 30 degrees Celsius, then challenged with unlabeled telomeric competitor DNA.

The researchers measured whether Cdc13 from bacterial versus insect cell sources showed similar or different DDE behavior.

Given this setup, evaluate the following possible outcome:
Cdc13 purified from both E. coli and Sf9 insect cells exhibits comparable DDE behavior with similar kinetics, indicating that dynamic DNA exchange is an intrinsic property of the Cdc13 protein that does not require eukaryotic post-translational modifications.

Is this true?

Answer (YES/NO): YES